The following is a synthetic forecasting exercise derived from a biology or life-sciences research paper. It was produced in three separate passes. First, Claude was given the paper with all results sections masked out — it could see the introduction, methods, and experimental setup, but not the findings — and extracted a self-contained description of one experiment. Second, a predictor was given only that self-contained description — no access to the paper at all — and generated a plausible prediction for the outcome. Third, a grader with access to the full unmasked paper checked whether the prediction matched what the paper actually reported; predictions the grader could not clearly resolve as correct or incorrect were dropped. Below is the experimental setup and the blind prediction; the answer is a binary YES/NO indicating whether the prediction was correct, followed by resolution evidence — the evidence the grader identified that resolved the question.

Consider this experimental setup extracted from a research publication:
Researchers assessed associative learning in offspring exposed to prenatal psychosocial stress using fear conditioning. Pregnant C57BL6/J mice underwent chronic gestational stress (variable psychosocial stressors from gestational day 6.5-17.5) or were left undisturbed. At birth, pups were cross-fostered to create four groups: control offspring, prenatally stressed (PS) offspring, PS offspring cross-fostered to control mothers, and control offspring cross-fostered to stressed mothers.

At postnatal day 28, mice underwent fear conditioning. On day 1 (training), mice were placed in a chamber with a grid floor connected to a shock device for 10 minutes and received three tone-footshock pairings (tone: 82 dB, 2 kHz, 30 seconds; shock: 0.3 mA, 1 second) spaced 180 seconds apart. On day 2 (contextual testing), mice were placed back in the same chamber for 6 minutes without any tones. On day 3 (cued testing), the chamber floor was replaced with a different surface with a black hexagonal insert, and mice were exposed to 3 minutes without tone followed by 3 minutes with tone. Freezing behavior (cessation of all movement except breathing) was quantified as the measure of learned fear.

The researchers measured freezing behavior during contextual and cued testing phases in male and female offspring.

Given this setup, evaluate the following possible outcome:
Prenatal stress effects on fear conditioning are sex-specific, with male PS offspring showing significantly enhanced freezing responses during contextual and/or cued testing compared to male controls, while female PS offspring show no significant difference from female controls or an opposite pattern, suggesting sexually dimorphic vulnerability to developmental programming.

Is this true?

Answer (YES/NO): NO